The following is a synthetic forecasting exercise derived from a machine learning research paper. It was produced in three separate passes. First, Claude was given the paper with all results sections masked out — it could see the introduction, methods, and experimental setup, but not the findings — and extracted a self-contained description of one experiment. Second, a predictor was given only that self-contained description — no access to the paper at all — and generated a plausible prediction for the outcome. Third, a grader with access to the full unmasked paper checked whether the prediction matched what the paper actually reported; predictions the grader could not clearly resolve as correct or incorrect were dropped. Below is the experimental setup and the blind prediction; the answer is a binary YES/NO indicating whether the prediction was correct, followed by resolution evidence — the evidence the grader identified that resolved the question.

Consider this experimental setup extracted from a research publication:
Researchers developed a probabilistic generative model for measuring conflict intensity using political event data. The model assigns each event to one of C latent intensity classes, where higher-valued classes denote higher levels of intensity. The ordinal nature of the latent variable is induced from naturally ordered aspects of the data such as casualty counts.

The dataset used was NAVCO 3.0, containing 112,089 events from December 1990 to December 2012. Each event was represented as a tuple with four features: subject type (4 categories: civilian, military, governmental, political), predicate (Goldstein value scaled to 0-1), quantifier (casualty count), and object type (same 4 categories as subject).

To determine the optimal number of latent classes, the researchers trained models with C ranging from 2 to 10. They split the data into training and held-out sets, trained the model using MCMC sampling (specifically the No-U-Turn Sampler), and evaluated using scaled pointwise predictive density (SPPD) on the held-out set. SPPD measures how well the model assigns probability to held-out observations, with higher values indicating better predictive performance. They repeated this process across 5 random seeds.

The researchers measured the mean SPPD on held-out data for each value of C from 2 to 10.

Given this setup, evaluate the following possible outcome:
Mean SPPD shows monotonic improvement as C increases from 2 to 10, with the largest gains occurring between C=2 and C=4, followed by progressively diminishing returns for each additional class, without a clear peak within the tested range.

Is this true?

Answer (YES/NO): NO